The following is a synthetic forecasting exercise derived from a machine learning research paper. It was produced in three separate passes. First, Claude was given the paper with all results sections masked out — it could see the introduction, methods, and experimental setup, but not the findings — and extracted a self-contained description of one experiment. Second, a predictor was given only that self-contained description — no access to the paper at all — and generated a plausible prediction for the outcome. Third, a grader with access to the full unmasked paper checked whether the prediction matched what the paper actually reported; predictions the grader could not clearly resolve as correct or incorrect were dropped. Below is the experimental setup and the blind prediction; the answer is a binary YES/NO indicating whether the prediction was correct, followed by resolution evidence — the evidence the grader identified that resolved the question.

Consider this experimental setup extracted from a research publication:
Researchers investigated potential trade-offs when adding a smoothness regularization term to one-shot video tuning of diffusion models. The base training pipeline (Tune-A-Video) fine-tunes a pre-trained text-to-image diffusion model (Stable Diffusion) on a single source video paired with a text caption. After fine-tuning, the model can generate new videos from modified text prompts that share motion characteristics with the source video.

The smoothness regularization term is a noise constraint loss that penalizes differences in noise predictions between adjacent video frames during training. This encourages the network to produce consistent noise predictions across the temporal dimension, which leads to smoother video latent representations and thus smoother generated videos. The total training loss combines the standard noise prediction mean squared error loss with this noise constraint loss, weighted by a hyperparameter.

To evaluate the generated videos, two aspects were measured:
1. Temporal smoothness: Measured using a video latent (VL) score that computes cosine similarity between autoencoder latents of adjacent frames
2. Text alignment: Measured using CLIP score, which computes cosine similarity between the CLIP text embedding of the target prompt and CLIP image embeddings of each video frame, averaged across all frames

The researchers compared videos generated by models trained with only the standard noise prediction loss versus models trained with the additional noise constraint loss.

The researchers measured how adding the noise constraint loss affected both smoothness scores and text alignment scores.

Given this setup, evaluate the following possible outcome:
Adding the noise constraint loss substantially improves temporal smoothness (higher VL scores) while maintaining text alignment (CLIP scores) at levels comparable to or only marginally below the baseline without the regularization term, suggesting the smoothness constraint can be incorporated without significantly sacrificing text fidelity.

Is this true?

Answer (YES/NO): NO